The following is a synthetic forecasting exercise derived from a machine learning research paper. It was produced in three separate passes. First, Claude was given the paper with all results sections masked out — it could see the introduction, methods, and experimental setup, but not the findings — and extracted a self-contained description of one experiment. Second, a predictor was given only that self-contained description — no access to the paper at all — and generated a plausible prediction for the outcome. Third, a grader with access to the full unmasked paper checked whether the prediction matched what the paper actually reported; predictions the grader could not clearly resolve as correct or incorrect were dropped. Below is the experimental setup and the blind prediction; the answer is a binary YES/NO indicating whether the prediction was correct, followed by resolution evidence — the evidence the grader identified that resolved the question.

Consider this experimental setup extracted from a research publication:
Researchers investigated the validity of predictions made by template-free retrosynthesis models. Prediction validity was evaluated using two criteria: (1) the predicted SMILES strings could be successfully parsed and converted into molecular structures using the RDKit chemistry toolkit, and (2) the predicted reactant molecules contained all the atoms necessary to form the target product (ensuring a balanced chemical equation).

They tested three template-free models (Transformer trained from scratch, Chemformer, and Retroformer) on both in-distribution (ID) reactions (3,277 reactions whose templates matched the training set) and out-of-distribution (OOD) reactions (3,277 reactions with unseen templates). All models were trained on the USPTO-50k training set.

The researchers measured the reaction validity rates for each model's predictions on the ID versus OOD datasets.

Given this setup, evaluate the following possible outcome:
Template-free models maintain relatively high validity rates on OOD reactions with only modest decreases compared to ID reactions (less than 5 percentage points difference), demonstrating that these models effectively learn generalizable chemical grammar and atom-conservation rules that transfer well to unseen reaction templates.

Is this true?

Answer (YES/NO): NO